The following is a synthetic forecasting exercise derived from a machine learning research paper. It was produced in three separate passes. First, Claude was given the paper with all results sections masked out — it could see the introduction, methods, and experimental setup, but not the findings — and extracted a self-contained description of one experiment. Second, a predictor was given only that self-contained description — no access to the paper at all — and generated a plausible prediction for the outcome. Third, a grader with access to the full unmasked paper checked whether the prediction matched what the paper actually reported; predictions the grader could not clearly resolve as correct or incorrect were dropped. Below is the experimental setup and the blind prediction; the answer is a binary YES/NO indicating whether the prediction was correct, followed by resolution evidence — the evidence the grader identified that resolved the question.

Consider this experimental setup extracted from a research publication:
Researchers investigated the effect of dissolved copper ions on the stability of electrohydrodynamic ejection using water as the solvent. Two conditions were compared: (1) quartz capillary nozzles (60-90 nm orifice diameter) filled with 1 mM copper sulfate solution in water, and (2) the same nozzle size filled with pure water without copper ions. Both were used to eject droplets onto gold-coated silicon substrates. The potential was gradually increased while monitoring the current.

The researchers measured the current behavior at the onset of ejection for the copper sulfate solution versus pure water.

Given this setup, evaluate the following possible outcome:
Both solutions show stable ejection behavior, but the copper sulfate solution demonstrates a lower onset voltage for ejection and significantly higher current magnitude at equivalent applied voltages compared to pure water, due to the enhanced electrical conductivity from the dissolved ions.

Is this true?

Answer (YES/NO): NO